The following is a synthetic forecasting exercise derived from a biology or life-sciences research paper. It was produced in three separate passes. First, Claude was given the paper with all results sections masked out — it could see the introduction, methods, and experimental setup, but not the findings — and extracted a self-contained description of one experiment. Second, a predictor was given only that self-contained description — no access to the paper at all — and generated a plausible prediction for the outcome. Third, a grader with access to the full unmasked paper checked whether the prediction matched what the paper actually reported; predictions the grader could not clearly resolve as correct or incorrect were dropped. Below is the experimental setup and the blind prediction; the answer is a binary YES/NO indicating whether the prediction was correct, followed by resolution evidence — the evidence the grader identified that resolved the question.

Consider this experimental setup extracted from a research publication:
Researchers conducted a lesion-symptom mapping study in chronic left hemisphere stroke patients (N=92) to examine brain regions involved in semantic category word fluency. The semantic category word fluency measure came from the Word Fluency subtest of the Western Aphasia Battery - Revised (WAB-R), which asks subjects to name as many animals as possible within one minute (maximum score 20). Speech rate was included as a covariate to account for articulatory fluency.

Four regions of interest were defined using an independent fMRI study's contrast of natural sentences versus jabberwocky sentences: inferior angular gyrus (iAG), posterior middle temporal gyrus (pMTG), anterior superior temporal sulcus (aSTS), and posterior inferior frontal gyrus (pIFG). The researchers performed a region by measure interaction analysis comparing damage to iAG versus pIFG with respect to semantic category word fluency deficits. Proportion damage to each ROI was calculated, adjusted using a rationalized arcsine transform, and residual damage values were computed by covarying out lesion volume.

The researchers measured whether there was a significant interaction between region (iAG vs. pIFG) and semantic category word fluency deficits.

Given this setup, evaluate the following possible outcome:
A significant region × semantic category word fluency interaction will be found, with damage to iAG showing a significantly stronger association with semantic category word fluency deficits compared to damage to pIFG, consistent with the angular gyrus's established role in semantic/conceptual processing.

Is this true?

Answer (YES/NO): NO